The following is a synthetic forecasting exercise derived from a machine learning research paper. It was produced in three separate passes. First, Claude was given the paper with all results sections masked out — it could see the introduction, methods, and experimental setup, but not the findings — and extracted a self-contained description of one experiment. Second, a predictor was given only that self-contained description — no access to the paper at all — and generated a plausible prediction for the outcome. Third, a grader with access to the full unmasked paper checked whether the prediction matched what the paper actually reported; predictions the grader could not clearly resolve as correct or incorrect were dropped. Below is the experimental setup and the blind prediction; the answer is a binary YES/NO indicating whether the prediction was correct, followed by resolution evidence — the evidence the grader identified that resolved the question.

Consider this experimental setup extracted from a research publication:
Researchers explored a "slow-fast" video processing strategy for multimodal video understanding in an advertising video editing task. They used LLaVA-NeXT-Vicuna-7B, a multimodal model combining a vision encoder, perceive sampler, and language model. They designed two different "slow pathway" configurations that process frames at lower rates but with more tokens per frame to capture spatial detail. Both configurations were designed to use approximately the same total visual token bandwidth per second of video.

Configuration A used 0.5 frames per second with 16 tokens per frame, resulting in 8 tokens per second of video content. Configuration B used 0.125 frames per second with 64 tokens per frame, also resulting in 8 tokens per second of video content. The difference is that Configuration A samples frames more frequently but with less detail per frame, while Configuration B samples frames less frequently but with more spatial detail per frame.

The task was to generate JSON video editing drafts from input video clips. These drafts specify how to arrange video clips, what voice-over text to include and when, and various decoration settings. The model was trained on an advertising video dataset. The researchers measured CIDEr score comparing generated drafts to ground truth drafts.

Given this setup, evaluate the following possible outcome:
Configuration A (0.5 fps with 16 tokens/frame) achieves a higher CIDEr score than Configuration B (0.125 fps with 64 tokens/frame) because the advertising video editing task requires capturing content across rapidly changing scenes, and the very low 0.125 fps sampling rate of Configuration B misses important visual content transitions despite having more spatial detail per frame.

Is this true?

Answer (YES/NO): NO